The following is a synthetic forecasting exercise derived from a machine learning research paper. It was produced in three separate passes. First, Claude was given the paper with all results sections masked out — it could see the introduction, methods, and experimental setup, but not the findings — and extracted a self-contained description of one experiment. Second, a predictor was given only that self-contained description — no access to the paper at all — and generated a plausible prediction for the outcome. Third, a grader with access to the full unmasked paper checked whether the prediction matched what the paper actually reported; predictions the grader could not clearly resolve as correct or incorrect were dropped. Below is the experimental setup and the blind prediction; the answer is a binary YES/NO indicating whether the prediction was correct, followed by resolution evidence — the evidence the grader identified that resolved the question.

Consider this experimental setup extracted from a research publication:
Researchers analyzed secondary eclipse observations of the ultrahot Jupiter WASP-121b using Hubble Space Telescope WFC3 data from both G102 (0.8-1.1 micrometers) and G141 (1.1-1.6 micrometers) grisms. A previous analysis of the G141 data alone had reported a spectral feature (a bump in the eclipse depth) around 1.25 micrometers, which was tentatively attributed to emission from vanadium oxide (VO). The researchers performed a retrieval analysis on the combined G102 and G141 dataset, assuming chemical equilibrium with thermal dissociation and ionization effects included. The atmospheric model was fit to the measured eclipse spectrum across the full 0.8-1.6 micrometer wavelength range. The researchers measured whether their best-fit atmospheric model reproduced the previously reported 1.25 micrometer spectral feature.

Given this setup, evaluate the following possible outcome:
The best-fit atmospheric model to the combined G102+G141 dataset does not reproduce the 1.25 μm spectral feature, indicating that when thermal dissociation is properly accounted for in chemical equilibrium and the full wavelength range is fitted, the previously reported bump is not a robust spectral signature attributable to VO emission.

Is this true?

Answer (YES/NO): YES